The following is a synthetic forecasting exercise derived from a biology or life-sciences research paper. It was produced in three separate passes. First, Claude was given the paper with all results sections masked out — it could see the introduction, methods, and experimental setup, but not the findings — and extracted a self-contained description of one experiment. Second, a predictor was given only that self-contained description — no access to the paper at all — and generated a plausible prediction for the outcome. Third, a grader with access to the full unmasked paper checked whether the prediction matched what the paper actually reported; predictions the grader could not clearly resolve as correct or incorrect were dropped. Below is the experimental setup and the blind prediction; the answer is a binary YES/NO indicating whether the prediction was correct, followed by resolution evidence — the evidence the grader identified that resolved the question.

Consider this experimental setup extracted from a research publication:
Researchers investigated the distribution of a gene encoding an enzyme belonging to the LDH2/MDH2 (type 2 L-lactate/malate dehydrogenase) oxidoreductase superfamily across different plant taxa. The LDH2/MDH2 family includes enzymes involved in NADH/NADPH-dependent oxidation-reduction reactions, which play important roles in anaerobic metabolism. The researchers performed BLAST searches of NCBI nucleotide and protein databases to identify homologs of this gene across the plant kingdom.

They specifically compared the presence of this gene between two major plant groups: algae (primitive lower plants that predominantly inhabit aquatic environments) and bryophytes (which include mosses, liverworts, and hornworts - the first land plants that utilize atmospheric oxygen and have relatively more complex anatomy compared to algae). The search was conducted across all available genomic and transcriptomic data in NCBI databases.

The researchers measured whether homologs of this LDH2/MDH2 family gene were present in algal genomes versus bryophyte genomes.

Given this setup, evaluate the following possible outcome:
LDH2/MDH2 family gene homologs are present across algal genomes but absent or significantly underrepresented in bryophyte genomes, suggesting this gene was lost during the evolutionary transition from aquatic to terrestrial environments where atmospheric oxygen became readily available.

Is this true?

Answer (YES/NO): YES